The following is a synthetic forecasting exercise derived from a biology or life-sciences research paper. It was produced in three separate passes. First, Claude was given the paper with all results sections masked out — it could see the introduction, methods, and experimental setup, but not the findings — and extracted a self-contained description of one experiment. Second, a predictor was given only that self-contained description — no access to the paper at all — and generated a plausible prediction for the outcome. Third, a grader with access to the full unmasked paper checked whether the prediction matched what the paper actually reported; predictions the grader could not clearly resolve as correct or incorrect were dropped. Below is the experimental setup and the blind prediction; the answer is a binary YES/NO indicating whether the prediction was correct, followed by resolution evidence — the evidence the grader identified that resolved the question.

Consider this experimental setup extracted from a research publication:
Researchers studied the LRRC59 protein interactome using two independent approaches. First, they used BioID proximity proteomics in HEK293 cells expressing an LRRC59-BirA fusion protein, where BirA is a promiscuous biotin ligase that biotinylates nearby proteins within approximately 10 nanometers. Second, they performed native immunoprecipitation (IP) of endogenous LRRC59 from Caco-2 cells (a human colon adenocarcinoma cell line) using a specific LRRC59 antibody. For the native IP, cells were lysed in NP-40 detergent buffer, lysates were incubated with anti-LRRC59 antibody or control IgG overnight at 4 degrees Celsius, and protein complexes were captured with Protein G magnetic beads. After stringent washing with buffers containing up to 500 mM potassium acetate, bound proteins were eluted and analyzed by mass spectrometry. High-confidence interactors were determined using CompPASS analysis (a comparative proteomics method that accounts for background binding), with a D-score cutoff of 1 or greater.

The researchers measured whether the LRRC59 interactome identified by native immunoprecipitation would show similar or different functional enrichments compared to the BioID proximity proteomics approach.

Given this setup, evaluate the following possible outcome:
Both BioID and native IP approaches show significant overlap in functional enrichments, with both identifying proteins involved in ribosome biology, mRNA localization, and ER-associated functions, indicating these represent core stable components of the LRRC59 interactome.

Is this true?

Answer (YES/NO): YES